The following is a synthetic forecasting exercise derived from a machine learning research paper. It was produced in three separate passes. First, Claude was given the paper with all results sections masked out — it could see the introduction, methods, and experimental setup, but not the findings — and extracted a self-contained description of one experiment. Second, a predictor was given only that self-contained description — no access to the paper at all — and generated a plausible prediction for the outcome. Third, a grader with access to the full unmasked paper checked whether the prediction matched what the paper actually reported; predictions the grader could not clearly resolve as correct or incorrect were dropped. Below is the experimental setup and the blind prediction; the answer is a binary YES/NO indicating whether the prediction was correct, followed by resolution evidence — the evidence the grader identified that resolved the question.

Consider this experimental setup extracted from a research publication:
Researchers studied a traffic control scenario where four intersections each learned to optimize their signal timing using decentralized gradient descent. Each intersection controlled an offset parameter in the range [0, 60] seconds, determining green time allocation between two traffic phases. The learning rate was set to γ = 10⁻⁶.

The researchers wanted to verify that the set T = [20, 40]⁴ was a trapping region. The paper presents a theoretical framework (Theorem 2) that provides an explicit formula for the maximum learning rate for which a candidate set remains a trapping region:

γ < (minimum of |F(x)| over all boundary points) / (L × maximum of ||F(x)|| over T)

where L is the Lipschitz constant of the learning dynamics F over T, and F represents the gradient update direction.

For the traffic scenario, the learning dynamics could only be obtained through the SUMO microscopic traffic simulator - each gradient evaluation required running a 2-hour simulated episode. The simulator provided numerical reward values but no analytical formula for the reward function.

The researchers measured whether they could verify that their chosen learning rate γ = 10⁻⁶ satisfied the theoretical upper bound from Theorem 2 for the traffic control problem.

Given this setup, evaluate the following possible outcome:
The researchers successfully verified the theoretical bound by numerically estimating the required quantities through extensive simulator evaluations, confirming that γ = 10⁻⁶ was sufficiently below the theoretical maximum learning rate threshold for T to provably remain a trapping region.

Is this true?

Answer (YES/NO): NO